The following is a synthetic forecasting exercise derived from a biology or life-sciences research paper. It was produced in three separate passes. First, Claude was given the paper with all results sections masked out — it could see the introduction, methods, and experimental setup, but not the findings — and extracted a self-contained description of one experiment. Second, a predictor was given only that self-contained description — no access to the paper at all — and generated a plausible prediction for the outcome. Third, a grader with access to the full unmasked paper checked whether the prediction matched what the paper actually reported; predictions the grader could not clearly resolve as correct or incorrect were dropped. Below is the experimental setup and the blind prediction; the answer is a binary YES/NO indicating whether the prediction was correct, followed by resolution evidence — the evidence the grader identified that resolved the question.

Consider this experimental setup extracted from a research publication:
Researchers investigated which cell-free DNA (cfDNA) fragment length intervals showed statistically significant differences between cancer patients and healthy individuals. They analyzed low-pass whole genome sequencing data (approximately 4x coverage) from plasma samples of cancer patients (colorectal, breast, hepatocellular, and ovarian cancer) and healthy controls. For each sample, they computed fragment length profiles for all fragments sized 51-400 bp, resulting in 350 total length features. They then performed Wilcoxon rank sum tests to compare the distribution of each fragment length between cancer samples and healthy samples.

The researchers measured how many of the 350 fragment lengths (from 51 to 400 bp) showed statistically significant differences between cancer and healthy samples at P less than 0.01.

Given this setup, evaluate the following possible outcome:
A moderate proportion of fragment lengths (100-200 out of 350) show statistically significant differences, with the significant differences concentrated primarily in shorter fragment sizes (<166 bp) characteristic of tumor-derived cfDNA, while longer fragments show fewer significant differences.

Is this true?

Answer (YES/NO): NO